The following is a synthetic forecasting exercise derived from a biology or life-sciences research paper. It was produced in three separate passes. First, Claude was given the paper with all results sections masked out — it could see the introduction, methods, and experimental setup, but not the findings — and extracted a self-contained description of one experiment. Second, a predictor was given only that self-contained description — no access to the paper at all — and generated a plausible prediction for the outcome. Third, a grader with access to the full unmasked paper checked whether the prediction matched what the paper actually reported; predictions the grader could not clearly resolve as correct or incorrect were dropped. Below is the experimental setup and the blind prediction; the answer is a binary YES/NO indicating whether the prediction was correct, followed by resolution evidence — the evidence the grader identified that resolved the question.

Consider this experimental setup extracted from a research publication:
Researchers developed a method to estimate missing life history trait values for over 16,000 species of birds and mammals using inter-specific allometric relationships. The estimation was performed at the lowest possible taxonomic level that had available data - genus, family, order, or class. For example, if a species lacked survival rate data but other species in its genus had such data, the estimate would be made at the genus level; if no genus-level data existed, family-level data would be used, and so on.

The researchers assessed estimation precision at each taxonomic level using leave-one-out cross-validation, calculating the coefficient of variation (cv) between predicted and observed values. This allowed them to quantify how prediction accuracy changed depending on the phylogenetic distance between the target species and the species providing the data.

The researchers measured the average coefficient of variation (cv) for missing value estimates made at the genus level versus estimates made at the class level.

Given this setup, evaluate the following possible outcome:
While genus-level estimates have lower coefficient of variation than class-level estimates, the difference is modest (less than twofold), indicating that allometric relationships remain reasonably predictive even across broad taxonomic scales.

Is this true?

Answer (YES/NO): NO